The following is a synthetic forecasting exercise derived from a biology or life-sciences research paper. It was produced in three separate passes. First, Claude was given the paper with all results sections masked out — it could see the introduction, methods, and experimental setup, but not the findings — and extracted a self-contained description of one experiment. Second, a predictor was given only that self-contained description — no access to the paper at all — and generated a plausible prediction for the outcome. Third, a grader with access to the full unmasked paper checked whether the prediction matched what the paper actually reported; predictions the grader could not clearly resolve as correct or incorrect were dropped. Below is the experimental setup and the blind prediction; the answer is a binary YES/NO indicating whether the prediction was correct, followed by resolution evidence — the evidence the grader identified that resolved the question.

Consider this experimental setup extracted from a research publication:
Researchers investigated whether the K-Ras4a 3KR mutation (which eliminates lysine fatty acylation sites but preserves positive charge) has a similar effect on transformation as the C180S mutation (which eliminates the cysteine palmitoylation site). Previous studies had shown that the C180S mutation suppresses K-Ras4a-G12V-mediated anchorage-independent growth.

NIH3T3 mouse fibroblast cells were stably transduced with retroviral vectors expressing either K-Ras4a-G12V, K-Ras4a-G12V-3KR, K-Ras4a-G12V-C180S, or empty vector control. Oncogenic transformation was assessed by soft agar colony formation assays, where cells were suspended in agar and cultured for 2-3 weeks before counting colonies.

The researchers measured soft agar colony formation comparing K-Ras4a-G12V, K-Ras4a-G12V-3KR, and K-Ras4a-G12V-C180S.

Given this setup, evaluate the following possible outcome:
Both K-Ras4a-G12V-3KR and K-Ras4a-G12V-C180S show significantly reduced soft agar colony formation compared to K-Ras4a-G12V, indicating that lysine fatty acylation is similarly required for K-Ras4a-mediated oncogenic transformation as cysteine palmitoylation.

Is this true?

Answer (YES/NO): NO